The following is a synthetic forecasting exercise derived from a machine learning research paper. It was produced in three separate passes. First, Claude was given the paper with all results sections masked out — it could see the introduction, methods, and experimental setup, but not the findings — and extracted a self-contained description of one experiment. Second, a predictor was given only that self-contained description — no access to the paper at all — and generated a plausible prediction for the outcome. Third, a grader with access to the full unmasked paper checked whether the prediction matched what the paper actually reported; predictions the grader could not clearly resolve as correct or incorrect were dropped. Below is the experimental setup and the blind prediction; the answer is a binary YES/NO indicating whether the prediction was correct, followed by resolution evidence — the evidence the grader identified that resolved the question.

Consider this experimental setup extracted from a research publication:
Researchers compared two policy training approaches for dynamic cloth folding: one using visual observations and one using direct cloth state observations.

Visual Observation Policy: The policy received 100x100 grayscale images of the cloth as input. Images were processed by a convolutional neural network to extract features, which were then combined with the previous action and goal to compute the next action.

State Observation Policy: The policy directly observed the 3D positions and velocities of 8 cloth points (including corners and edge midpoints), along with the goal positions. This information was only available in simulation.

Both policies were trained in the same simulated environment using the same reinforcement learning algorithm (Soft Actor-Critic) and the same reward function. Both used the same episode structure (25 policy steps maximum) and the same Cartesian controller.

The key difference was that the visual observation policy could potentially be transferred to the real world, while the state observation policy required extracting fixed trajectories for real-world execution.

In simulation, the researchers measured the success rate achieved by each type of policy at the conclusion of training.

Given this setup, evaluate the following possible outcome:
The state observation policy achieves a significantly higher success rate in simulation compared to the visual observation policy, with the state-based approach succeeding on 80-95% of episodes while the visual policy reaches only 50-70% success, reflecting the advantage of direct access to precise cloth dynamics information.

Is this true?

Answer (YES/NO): NO